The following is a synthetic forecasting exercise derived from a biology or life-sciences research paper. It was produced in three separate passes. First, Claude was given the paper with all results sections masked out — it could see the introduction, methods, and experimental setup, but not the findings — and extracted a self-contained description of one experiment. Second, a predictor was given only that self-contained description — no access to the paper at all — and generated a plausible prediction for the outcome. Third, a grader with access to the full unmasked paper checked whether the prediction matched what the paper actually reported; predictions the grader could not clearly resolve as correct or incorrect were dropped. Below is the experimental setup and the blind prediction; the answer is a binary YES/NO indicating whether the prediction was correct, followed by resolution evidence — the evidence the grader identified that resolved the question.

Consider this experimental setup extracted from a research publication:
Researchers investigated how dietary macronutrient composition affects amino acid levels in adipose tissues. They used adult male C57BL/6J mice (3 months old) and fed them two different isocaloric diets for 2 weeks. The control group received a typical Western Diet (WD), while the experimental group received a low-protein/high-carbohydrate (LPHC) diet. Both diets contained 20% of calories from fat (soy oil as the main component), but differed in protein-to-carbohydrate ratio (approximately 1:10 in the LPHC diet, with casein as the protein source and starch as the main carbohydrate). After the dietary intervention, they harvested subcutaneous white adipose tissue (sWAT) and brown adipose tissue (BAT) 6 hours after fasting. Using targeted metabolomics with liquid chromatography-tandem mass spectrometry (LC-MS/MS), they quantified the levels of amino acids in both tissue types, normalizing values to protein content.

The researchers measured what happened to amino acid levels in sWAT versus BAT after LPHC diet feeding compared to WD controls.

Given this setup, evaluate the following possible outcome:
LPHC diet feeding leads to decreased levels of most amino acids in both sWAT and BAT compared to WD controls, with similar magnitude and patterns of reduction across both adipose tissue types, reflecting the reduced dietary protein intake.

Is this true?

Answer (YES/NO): NO